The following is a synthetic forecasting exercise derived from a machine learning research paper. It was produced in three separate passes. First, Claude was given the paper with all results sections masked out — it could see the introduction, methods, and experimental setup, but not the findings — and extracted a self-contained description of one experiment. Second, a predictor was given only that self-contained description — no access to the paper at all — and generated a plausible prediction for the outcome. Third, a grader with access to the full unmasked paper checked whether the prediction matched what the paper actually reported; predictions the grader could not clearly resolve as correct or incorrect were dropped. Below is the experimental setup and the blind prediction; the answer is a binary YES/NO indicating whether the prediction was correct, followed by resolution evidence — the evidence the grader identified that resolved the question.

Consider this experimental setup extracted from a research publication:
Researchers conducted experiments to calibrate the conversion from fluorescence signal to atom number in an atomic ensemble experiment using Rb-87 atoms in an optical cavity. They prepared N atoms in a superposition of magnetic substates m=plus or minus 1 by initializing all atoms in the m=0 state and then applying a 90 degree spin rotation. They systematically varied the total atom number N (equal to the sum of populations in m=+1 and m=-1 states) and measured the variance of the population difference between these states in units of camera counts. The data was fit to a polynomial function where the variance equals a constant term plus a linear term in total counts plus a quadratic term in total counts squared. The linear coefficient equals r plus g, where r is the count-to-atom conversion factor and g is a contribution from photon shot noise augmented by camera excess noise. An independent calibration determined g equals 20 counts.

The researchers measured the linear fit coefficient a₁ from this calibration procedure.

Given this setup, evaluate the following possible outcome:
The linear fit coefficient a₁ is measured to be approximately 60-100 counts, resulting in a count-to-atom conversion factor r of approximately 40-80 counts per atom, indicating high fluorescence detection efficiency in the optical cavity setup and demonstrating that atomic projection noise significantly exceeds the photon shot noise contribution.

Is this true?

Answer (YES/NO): NO